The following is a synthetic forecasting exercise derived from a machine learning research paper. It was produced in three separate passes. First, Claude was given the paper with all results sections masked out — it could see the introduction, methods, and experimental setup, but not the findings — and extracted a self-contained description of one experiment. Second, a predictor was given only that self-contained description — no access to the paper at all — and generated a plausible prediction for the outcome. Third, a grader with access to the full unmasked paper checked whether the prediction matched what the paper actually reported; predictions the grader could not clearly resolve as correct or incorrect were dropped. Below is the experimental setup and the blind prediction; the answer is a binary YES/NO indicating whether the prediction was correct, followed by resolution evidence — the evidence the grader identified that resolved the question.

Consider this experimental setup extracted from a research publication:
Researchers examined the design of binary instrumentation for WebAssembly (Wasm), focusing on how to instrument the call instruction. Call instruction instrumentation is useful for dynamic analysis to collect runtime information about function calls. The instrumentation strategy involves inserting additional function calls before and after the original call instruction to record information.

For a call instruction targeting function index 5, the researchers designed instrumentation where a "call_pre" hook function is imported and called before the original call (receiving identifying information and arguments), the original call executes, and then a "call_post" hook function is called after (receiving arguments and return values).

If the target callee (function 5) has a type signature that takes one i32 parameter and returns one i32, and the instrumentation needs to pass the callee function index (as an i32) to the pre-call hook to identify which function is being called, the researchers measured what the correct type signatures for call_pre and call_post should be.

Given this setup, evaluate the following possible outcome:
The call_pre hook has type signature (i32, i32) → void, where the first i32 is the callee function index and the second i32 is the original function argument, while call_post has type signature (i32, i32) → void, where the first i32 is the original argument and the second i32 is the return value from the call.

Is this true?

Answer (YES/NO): NO